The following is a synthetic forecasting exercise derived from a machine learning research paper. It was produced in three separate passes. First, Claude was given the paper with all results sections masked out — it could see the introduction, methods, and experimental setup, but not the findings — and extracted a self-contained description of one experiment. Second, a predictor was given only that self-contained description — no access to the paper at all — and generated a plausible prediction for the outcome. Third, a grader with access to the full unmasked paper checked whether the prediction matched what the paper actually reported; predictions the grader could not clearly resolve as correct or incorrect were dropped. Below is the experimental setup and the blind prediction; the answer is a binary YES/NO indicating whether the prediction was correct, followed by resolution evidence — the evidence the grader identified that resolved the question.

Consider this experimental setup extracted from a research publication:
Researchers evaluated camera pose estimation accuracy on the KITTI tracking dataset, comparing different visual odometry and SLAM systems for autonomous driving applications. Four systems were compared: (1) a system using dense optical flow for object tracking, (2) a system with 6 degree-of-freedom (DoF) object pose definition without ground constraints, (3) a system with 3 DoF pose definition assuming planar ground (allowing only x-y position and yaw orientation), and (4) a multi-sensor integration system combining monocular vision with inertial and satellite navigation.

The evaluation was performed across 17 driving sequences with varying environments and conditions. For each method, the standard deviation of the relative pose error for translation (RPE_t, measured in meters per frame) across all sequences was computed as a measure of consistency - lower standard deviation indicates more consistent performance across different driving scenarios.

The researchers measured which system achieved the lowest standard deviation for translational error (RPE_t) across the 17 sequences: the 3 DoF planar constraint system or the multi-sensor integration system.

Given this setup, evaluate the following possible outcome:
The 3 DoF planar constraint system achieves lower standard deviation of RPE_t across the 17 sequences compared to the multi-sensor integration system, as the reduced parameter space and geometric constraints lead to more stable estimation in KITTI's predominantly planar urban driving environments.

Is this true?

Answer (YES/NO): YES